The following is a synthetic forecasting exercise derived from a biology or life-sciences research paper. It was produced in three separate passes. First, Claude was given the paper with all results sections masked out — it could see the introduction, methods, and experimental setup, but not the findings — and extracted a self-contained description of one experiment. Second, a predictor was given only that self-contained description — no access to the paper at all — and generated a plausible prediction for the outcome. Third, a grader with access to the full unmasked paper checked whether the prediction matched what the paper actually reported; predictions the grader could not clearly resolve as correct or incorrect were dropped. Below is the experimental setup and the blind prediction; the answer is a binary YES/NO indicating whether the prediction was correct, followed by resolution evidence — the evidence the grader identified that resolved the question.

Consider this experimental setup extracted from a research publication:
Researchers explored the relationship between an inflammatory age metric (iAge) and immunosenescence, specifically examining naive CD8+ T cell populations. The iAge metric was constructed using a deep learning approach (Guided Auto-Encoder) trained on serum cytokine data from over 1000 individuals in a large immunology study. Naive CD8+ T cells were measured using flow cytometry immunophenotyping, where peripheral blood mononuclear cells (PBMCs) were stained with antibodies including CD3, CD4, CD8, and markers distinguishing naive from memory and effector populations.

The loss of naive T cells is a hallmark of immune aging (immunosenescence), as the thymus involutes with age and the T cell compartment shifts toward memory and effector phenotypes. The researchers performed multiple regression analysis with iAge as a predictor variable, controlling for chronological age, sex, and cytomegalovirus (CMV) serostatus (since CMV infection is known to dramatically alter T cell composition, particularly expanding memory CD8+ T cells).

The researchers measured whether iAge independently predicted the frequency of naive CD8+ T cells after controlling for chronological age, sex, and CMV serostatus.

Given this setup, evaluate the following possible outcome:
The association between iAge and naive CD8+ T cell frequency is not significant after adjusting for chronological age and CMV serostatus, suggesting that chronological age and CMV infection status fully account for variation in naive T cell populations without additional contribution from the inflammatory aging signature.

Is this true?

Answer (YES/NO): NO